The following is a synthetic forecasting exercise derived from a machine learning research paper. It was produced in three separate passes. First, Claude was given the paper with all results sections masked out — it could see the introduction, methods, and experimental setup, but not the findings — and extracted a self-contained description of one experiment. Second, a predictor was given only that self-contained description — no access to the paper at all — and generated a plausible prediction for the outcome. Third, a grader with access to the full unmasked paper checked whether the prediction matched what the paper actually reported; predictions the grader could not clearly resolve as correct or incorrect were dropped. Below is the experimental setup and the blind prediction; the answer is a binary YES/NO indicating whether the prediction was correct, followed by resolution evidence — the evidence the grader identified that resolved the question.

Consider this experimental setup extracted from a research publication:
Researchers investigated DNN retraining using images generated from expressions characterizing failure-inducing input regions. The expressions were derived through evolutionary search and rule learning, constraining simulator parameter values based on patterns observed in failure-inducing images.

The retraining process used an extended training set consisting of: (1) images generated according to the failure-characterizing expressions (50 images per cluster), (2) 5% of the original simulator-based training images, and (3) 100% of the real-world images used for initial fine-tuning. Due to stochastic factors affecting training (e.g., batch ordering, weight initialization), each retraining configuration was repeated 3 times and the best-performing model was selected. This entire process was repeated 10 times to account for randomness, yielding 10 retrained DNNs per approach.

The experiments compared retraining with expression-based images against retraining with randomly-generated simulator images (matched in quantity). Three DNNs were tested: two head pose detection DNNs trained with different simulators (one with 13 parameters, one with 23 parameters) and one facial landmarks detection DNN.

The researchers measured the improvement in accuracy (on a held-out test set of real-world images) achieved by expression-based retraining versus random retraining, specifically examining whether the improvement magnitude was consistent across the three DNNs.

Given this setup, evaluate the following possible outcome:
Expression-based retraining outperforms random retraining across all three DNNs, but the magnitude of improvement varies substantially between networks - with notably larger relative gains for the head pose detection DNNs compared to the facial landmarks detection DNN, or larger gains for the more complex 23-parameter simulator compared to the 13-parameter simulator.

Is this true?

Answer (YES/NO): YES